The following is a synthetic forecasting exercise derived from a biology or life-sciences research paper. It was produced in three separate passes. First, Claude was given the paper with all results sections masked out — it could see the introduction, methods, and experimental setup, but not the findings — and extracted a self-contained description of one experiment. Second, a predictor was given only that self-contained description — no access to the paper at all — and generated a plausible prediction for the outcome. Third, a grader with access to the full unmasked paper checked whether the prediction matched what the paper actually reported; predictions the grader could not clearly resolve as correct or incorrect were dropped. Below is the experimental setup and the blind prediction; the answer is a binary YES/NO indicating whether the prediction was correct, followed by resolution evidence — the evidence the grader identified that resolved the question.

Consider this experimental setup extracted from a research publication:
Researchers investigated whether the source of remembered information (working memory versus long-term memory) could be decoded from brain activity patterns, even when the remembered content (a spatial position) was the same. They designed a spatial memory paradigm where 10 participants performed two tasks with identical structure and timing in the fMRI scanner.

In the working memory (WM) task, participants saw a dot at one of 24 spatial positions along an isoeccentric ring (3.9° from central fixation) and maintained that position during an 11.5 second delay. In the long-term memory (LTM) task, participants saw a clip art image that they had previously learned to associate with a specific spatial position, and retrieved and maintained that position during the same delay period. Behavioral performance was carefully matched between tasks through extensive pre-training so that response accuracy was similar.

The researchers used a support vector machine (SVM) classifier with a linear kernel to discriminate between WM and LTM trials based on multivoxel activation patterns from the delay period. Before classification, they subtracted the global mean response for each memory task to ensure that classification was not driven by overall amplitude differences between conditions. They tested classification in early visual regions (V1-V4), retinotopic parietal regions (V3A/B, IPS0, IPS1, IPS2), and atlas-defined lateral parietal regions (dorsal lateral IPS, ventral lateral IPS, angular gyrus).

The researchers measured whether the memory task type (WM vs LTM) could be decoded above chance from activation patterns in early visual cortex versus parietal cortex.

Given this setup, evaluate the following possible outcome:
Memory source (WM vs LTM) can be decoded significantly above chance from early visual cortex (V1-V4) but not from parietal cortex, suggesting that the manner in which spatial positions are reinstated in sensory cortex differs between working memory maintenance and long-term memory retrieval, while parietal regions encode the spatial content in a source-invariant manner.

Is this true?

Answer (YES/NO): NO